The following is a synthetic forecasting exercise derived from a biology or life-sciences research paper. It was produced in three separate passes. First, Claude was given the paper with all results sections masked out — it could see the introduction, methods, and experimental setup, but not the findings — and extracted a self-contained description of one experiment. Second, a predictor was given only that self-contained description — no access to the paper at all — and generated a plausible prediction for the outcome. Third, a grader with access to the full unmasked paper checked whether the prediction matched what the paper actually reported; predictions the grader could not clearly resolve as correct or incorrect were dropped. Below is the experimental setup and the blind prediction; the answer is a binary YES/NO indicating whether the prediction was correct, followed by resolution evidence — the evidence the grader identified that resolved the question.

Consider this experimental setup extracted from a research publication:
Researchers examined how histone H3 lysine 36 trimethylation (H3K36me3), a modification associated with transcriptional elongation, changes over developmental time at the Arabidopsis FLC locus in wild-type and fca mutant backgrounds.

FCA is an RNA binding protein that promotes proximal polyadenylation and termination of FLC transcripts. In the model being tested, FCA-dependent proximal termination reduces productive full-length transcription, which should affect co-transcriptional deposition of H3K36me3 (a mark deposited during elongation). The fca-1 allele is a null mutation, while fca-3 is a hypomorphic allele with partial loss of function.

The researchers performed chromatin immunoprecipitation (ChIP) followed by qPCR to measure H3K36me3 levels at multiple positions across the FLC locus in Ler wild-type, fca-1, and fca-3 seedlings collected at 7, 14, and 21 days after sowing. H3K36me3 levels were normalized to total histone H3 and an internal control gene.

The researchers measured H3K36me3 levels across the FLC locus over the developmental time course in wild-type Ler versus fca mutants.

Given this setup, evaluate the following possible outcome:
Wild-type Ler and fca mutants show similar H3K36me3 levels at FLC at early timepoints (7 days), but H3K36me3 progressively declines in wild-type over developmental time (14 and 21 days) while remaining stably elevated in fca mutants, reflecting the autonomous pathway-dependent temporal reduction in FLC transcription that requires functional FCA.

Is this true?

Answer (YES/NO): NO